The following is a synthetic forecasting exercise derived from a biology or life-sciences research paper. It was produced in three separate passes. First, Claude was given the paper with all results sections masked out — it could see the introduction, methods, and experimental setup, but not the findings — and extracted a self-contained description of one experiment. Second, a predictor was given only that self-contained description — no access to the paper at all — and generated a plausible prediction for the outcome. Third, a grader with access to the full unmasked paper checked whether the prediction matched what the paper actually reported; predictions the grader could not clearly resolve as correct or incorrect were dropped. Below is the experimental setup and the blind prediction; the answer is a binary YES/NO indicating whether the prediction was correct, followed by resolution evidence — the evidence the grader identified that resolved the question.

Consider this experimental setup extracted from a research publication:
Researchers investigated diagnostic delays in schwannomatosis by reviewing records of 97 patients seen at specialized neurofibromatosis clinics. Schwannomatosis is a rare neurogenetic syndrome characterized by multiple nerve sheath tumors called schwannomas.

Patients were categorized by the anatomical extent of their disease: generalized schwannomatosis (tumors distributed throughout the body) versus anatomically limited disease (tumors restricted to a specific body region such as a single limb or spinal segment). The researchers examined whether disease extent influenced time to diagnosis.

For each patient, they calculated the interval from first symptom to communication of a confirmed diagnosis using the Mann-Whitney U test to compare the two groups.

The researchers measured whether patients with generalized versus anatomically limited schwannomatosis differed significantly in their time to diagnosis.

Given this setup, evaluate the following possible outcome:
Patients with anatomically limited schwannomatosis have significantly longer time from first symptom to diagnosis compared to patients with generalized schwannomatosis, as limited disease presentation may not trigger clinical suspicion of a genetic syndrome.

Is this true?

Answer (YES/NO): NO